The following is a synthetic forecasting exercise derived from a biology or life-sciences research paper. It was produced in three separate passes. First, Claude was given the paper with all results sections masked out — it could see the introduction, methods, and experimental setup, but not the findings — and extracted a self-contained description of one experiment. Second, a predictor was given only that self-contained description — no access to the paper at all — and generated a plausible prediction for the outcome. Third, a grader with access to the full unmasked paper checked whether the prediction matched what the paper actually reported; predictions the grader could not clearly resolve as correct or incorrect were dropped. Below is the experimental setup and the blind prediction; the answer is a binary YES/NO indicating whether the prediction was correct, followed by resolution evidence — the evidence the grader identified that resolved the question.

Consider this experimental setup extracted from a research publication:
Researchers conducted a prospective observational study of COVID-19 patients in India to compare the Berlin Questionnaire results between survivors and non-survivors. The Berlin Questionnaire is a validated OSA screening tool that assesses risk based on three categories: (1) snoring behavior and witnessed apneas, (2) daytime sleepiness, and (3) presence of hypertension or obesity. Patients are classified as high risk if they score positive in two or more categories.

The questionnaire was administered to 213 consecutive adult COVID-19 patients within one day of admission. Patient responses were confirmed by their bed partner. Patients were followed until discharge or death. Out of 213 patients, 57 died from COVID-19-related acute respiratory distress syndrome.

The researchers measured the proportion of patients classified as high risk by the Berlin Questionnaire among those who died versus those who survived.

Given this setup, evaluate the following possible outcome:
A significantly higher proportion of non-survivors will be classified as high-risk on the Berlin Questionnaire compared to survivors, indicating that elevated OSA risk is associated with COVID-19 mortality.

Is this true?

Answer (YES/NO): YES